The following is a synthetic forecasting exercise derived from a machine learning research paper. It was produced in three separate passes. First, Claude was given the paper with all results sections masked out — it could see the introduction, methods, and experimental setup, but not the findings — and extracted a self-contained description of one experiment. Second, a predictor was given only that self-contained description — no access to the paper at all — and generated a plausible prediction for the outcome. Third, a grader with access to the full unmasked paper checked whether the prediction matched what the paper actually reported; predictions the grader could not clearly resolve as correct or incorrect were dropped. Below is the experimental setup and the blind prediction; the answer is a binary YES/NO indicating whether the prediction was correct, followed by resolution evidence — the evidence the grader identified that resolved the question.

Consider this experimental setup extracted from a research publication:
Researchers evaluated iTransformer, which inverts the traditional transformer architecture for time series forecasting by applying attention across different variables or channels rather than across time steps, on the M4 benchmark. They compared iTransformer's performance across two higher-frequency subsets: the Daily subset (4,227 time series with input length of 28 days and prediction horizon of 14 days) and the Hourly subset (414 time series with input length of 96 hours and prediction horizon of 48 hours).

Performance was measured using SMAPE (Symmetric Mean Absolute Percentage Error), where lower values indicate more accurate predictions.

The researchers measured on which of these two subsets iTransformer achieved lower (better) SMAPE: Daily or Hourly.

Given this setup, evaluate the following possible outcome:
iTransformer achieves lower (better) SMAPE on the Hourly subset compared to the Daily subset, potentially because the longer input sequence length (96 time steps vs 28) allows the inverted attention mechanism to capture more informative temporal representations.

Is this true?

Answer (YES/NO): NO